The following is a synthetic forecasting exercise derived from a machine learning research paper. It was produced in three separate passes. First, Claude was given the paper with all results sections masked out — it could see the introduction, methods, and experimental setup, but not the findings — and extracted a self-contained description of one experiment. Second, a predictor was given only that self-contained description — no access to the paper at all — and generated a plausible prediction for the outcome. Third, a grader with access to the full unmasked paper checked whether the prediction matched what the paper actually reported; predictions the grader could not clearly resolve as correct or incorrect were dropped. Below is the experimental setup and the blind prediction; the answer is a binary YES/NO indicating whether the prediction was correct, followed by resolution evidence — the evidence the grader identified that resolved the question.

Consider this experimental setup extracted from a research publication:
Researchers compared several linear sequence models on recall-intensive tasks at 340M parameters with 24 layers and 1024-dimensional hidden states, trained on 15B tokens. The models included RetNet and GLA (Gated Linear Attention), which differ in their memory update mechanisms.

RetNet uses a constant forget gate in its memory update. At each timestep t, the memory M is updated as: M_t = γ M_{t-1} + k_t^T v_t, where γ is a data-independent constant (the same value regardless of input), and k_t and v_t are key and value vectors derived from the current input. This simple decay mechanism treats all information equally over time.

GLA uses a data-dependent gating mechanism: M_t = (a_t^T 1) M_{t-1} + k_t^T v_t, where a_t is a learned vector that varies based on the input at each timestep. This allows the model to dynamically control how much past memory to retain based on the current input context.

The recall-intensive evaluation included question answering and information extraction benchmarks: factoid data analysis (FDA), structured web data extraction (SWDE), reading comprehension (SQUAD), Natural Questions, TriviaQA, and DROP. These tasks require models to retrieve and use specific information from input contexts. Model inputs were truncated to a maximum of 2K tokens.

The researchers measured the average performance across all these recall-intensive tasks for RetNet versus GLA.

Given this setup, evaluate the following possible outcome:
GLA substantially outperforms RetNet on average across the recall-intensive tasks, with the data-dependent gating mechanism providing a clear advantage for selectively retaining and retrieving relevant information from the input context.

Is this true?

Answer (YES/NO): YES